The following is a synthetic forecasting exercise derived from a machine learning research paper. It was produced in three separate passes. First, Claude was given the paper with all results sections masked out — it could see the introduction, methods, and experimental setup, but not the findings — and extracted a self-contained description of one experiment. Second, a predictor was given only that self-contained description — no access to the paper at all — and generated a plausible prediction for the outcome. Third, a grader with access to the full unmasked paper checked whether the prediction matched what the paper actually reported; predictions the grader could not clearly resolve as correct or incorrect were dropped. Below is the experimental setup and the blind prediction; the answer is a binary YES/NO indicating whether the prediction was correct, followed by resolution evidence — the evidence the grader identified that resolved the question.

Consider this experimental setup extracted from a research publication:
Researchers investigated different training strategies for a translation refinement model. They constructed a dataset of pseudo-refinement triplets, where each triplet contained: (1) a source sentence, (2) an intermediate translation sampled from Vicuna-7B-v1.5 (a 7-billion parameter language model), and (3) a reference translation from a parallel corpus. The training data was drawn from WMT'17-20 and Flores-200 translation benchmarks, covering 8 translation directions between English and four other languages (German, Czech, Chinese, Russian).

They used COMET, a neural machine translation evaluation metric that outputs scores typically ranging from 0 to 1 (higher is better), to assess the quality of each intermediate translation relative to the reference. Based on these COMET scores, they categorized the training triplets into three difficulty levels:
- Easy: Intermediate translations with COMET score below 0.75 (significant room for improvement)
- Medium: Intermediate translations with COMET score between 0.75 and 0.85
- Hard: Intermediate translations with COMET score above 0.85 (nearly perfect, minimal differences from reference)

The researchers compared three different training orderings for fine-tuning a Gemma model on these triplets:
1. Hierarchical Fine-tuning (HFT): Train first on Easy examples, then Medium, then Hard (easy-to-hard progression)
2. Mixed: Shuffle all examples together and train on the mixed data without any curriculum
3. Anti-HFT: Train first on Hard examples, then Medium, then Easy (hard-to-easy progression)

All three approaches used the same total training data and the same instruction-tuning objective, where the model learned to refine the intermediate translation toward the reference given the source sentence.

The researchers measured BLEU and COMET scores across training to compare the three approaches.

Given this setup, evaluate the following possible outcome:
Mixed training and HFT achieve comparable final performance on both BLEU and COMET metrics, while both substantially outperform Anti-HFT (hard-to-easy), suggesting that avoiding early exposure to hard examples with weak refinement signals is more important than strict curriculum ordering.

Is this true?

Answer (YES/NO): NO